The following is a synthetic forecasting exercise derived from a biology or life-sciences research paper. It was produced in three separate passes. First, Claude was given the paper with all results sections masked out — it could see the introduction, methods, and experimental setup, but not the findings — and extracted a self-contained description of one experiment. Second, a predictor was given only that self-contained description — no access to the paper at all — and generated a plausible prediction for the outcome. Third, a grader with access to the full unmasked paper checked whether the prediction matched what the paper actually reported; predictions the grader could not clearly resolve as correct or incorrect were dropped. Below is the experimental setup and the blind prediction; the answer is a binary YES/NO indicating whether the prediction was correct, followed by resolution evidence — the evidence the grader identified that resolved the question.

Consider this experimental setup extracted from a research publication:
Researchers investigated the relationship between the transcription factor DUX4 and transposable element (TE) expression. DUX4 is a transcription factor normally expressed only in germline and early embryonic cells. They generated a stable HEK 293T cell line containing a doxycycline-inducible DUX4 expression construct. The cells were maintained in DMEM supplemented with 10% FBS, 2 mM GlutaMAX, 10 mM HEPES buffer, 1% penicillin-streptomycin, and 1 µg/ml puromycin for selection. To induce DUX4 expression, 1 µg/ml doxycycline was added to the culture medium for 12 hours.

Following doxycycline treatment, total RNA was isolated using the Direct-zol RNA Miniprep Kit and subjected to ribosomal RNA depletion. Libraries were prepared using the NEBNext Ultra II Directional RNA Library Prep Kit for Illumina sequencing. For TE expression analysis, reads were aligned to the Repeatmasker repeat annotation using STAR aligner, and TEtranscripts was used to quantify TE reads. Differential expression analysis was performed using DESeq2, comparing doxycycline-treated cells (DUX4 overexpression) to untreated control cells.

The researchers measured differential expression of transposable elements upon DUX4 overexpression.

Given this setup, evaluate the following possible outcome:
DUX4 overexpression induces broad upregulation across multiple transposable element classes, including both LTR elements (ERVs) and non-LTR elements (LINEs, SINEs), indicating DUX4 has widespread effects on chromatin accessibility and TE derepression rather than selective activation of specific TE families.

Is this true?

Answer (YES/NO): YES